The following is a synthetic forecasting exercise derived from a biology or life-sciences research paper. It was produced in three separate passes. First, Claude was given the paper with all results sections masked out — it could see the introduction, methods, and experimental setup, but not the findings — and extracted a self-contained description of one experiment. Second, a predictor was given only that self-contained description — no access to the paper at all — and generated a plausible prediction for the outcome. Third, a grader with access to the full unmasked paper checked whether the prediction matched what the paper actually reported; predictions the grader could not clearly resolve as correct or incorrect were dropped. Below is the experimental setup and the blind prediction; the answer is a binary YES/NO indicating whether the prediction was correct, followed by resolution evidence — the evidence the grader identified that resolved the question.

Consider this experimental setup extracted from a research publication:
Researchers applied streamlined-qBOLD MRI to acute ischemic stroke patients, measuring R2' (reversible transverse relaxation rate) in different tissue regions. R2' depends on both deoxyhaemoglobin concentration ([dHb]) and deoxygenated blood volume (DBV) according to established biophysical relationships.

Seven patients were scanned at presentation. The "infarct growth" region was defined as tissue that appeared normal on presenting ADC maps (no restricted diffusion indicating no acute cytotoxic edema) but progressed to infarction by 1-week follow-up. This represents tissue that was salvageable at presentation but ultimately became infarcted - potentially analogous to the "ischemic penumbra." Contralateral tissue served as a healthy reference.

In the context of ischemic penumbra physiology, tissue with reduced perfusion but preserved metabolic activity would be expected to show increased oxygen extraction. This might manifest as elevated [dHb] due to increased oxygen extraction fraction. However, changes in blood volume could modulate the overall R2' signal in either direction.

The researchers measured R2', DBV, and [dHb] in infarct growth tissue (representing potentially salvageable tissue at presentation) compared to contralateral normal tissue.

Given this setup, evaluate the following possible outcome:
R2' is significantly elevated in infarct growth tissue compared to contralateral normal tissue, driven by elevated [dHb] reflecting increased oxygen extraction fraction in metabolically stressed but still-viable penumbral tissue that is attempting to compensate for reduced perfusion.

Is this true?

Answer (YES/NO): NO